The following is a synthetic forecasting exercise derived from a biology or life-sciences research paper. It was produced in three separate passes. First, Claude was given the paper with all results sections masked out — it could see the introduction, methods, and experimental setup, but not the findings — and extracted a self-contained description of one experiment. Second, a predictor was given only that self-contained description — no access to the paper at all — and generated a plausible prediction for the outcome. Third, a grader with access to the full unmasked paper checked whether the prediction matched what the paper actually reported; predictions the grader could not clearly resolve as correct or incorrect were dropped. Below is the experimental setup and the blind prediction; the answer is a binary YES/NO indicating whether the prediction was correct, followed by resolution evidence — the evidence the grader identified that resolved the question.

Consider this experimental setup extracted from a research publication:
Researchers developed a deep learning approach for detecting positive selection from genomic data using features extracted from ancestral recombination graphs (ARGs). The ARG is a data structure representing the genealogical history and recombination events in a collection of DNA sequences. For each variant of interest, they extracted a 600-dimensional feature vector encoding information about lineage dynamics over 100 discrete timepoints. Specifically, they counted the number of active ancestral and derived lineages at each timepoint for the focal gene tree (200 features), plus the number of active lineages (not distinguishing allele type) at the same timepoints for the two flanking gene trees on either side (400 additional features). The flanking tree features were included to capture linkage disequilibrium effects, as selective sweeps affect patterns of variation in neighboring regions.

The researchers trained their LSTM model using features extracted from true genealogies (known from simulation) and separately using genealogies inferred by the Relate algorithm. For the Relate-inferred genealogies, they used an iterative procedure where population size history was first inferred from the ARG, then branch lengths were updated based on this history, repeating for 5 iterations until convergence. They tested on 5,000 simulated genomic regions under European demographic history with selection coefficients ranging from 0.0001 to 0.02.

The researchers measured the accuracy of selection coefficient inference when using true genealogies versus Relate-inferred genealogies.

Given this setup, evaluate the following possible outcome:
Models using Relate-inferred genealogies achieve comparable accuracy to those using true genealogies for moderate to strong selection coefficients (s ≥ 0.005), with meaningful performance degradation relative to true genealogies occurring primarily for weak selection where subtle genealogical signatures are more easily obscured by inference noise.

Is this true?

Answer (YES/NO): NO